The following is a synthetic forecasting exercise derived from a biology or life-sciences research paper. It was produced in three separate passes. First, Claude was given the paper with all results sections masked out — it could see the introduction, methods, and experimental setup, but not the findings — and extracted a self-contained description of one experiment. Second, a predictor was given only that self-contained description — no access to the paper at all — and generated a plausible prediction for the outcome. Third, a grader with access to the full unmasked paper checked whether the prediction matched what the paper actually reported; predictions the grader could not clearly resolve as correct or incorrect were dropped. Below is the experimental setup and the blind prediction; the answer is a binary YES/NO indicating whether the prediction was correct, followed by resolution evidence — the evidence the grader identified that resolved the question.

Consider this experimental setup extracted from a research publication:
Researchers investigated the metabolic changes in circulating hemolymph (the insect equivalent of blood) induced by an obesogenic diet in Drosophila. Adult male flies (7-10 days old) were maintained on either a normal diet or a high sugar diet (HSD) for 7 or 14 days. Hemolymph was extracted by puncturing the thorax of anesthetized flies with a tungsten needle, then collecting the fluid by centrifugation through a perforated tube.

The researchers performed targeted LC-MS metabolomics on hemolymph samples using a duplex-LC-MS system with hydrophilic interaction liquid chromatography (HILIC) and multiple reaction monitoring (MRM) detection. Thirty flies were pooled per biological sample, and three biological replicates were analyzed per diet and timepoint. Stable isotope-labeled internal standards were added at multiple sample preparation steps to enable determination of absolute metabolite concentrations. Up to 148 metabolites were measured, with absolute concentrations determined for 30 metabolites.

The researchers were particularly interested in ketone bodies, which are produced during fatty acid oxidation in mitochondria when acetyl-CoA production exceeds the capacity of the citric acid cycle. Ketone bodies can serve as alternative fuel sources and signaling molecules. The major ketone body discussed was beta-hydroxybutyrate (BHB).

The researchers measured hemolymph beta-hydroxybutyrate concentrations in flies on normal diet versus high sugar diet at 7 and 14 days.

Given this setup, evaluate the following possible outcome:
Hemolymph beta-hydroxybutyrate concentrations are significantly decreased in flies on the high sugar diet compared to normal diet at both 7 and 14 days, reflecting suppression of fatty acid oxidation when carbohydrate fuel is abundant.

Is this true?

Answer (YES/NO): NO